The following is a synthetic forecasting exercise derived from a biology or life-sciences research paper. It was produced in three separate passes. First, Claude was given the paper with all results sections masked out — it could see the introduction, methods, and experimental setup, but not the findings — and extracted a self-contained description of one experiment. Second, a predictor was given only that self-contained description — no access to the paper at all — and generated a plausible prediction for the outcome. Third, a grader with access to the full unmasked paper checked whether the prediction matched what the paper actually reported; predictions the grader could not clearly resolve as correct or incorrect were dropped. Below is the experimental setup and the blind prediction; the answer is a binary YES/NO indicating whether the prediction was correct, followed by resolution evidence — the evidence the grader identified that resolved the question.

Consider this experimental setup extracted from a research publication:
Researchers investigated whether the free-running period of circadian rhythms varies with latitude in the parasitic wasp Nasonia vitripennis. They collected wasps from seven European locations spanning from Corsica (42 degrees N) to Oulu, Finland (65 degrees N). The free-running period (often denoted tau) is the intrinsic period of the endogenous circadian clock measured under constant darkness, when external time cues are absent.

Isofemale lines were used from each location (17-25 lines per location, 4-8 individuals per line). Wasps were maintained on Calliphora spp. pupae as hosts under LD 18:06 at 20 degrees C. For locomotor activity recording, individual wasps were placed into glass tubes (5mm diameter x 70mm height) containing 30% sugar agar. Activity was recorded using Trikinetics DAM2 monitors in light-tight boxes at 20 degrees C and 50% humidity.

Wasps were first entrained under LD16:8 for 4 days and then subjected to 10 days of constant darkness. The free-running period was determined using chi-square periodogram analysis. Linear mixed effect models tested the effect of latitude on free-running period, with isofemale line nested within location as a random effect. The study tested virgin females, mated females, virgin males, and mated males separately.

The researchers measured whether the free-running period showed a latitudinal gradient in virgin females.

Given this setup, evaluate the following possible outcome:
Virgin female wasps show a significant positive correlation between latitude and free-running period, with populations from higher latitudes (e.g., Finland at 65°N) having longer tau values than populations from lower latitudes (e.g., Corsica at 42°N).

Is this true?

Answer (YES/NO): YES